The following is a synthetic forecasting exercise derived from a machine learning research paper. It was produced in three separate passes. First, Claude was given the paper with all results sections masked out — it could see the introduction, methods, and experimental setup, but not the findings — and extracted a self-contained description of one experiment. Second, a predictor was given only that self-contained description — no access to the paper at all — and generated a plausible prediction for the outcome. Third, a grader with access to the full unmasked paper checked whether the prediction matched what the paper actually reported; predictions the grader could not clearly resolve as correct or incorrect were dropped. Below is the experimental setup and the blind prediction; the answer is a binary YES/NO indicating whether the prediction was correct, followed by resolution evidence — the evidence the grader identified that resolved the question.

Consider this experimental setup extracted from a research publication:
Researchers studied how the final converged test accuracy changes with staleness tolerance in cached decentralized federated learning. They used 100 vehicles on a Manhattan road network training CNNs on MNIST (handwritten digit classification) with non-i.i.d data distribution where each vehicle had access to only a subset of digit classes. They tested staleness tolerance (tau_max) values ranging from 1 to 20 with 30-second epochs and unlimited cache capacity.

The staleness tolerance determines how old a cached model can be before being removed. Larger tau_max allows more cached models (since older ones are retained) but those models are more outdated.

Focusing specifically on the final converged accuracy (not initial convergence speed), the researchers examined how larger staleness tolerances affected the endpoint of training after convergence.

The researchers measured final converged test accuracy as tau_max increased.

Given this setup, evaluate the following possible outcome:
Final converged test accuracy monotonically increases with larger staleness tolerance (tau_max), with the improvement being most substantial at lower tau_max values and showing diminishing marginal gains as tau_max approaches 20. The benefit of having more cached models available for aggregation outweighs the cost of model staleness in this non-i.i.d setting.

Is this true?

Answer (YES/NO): NO